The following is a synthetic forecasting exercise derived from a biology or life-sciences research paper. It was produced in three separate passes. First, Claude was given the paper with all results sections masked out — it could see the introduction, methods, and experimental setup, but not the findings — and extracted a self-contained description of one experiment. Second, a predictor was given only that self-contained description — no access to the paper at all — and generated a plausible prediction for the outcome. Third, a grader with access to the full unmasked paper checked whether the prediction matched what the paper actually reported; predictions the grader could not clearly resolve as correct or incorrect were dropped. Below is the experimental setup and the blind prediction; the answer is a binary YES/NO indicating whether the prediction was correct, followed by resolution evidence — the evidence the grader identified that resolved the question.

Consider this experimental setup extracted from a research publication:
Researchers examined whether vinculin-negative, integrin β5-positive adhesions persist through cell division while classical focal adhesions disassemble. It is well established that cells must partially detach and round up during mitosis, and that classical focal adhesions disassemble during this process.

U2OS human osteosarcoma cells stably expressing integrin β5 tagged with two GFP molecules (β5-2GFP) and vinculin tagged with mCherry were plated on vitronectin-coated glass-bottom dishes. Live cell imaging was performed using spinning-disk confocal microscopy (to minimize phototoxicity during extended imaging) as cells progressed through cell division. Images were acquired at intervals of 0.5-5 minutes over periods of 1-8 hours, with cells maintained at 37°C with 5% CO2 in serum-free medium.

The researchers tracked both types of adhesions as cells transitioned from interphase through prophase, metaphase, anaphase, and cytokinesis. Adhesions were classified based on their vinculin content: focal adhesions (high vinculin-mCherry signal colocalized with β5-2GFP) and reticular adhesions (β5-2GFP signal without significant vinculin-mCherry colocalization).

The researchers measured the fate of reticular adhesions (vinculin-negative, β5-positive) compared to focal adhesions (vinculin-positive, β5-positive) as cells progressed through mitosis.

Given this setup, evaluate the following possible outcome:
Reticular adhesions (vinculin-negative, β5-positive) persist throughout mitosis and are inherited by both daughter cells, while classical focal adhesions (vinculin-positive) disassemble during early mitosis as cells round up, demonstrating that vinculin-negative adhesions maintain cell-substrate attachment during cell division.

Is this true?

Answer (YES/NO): YES